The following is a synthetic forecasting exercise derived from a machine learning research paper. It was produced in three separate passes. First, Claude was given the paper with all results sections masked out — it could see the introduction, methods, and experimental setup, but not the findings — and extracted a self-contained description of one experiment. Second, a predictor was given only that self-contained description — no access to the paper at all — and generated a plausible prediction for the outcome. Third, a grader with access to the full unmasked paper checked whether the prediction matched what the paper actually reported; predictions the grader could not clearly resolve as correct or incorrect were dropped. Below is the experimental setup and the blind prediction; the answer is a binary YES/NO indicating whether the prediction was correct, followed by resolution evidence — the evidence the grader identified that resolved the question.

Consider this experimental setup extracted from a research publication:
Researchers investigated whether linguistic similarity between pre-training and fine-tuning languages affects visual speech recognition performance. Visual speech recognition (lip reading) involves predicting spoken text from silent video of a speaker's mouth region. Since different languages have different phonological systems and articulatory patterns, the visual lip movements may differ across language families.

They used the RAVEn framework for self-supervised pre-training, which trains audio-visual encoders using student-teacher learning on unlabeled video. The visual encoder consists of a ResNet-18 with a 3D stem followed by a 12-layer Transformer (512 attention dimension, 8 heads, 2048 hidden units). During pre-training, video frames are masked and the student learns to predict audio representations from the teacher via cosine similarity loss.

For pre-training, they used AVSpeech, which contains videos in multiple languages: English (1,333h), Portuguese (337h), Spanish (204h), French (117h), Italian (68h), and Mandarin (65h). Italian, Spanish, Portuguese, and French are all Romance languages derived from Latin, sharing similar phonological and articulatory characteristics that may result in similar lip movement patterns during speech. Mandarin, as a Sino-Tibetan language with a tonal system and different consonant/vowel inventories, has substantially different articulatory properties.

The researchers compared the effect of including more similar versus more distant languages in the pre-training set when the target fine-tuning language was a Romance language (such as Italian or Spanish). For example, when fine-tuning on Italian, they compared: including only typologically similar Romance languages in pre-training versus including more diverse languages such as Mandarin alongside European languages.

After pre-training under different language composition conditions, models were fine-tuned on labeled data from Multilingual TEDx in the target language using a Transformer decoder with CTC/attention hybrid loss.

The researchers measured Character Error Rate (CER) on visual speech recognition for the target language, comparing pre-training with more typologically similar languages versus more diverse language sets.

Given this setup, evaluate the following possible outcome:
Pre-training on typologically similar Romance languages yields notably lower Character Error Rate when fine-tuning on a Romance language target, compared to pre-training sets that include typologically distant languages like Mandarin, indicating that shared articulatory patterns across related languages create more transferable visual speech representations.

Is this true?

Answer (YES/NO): YES